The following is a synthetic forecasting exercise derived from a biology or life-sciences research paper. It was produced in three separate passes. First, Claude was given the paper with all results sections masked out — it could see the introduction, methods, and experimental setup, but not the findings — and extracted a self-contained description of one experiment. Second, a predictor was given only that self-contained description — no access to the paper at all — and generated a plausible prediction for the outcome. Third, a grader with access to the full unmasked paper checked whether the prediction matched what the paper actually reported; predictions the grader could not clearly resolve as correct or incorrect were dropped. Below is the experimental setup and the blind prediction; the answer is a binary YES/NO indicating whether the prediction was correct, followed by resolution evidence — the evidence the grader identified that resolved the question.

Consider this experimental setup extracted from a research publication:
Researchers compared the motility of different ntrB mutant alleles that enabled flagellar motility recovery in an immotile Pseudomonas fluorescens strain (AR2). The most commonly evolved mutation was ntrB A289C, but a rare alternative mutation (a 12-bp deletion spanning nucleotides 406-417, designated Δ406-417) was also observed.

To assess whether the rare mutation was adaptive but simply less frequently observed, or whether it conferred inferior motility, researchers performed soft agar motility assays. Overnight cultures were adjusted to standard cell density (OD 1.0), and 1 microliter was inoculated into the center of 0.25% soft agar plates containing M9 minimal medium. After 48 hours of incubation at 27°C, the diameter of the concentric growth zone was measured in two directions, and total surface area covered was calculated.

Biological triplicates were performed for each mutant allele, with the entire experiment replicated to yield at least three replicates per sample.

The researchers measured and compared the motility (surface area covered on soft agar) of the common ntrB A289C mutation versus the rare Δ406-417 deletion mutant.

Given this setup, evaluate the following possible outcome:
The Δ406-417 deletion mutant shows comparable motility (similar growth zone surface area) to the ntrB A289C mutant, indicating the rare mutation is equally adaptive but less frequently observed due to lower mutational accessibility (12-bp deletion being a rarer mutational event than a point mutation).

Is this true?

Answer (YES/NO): NO